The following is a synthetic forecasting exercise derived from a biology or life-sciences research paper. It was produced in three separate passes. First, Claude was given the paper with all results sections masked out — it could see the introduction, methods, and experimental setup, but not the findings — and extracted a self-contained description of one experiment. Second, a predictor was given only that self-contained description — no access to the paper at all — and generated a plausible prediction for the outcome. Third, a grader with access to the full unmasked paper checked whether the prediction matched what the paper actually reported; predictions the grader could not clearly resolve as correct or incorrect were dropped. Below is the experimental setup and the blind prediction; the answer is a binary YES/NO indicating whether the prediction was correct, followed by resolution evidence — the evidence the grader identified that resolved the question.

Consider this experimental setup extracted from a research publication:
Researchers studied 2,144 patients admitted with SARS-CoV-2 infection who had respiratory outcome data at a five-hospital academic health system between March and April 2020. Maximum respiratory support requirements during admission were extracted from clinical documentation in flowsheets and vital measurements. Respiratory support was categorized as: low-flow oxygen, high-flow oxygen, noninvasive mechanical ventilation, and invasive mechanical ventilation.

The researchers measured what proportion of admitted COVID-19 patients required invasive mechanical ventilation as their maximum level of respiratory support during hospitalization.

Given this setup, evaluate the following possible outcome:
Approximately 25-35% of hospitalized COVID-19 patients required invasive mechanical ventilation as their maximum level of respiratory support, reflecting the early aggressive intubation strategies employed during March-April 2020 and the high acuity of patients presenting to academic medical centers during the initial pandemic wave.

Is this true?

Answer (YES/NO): NO